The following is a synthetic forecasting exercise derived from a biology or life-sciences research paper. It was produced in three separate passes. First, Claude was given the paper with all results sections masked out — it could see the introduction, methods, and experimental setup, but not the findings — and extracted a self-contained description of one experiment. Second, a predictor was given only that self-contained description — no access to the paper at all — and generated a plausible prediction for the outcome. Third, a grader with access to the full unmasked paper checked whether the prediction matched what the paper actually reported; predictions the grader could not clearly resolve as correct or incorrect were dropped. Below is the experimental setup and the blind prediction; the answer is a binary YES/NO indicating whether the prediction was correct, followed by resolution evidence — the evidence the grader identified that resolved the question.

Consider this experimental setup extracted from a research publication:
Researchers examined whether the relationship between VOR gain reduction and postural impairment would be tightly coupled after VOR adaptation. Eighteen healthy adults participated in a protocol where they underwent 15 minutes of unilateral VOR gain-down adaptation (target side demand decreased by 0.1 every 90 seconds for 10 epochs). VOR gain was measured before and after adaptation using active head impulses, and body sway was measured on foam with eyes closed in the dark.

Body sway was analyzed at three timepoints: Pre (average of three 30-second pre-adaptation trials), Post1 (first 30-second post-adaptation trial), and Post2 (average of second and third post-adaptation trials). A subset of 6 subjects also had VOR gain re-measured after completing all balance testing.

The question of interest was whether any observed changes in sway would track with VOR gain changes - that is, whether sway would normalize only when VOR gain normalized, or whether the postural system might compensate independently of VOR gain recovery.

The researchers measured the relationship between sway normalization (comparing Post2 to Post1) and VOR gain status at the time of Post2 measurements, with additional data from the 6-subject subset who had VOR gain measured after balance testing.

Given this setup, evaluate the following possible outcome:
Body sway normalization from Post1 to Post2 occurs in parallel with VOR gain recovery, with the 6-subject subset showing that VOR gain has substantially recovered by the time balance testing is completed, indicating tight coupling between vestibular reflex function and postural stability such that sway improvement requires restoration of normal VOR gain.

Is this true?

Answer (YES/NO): NO